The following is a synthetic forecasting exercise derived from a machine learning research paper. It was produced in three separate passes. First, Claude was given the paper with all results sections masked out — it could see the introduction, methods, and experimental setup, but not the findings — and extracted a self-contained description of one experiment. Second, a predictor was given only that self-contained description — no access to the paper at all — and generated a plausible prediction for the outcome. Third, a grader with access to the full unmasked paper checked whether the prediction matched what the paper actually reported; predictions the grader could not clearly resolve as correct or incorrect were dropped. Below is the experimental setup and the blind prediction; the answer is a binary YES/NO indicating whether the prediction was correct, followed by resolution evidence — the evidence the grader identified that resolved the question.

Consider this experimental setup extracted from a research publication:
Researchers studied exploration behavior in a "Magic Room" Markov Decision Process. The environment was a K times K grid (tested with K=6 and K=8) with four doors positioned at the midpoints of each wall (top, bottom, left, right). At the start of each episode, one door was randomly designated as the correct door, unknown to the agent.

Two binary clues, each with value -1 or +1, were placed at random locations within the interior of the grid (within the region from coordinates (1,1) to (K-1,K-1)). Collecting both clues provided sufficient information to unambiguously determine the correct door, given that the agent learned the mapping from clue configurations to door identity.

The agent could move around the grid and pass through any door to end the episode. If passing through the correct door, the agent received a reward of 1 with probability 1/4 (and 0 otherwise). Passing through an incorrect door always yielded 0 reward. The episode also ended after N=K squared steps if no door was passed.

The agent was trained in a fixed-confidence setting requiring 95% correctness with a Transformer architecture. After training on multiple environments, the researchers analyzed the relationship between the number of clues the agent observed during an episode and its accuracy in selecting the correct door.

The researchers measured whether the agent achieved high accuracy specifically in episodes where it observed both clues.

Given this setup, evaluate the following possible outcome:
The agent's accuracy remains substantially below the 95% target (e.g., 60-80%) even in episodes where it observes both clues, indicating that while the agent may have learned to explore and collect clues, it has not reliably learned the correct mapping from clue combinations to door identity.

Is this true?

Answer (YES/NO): NO